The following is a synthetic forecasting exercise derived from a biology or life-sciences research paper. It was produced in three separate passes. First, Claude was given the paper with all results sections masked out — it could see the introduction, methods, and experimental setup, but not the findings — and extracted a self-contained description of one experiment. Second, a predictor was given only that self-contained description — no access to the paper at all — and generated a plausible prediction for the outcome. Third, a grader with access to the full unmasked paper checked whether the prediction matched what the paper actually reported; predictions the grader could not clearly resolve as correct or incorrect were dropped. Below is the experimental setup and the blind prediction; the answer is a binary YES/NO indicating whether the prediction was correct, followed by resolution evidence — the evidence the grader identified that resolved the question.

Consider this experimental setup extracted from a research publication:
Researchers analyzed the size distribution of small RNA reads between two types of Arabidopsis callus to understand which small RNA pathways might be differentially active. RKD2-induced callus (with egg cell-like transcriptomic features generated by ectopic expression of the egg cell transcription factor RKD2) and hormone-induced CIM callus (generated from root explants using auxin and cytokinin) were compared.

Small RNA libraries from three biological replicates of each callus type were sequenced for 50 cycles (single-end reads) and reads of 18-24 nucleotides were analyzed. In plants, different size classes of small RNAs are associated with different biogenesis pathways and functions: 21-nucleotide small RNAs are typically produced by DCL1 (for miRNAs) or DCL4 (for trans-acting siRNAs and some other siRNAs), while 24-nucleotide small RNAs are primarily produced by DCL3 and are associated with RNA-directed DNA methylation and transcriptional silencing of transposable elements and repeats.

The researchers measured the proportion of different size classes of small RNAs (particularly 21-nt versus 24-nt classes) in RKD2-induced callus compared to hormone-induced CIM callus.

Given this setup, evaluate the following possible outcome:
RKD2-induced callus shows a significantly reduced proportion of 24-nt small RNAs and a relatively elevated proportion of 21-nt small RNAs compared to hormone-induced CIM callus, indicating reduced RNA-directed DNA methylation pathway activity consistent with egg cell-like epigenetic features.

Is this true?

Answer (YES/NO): NO